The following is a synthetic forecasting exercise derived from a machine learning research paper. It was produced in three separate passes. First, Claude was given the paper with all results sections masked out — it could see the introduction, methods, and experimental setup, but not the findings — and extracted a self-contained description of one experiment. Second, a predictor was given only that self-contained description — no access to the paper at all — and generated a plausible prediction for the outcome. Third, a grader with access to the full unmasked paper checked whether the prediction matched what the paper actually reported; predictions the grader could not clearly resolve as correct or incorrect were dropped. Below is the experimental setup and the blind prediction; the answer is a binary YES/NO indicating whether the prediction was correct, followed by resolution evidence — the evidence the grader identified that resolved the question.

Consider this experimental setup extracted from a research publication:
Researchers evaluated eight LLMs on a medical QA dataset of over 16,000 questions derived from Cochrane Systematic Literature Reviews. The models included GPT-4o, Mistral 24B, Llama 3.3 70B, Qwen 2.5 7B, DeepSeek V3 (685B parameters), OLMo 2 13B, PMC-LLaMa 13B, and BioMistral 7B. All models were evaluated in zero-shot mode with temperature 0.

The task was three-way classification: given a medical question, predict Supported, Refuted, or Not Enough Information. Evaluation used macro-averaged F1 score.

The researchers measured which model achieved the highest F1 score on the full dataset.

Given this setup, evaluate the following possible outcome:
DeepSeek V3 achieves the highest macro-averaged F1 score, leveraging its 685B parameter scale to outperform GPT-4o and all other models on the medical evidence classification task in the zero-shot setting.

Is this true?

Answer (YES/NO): NO